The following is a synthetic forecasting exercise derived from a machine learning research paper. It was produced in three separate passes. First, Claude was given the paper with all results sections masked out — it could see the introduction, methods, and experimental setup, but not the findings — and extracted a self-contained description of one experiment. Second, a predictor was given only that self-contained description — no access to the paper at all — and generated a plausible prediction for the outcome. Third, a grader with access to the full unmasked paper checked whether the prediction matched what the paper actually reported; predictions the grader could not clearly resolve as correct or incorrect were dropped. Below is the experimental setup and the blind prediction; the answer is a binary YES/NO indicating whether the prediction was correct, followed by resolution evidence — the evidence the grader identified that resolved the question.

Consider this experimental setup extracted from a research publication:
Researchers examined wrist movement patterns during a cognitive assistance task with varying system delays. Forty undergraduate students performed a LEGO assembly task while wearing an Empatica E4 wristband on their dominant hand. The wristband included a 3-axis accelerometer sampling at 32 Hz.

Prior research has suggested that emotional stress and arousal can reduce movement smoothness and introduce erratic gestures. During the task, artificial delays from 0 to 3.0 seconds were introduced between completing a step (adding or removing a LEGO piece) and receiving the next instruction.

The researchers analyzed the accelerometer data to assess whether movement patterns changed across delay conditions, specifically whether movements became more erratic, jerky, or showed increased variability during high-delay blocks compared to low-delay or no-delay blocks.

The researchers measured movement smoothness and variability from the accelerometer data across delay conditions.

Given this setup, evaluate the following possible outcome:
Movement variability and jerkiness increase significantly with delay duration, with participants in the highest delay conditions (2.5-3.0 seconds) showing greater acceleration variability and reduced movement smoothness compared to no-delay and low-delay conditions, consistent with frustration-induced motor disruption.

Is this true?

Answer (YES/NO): NO